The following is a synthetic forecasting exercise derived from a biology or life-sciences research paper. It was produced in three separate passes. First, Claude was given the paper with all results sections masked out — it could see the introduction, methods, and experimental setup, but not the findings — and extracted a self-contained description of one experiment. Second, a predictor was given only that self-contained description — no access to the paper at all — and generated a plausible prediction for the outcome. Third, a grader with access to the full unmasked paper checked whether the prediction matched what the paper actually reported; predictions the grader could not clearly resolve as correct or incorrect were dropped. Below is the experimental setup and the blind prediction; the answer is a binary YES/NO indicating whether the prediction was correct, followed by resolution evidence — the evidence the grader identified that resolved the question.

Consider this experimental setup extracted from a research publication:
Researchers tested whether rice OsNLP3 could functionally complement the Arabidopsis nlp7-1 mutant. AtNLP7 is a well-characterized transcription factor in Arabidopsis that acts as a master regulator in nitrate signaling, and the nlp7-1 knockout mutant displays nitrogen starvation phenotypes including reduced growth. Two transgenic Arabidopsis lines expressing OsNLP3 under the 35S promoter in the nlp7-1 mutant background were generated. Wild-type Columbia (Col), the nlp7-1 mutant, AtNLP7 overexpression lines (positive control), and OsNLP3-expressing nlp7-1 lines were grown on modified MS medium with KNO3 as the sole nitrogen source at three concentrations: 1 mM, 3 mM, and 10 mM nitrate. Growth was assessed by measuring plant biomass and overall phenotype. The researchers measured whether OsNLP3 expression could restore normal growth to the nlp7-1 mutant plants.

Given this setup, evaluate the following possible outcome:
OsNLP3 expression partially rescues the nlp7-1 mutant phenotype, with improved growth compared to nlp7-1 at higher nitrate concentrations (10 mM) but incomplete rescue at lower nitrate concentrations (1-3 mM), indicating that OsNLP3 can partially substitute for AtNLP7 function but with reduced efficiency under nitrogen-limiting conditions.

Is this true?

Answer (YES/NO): NO